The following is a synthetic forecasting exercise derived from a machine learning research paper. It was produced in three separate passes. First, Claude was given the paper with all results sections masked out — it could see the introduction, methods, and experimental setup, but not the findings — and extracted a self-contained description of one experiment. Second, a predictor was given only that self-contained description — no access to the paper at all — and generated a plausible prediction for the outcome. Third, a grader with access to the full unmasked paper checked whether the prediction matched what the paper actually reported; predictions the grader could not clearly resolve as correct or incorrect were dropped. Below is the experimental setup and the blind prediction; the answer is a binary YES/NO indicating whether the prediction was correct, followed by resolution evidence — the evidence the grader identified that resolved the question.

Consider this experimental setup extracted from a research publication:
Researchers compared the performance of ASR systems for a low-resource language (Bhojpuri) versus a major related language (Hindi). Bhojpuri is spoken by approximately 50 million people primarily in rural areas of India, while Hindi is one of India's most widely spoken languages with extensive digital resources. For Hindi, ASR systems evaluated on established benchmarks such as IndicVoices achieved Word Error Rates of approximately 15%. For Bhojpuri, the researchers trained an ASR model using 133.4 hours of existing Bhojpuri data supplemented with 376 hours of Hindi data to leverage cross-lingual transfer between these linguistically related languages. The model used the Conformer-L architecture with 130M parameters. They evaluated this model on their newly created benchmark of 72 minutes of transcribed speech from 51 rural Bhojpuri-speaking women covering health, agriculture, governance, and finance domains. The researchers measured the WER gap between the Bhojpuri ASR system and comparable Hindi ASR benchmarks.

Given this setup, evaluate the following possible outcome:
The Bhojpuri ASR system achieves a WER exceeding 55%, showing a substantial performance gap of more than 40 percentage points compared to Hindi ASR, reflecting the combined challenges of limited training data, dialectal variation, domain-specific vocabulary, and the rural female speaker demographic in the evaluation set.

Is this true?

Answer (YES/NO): NO